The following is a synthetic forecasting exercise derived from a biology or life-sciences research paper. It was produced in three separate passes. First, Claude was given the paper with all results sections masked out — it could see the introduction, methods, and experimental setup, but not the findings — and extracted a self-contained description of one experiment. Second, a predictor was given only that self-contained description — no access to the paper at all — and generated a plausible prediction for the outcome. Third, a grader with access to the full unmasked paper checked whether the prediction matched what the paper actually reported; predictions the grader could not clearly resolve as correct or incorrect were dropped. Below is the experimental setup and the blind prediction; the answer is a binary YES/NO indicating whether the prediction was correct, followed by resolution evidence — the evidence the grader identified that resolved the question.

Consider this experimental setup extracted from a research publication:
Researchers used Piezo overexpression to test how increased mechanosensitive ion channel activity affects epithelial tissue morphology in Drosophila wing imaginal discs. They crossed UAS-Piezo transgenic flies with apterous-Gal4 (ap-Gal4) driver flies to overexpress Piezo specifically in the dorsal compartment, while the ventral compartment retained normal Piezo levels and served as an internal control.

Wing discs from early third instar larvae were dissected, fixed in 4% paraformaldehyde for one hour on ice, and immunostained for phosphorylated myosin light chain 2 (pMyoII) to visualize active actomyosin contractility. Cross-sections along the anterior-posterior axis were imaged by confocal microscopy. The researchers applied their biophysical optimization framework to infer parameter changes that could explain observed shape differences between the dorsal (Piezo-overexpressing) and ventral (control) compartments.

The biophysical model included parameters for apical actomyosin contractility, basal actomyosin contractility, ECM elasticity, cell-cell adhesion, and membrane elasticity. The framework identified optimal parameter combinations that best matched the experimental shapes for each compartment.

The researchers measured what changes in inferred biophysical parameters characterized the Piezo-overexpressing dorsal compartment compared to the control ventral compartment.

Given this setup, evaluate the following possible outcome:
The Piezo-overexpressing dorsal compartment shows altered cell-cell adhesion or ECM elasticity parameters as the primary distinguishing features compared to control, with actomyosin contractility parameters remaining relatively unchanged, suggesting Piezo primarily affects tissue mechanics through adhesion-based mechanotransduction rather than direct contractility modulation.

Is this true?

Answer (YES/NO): NO